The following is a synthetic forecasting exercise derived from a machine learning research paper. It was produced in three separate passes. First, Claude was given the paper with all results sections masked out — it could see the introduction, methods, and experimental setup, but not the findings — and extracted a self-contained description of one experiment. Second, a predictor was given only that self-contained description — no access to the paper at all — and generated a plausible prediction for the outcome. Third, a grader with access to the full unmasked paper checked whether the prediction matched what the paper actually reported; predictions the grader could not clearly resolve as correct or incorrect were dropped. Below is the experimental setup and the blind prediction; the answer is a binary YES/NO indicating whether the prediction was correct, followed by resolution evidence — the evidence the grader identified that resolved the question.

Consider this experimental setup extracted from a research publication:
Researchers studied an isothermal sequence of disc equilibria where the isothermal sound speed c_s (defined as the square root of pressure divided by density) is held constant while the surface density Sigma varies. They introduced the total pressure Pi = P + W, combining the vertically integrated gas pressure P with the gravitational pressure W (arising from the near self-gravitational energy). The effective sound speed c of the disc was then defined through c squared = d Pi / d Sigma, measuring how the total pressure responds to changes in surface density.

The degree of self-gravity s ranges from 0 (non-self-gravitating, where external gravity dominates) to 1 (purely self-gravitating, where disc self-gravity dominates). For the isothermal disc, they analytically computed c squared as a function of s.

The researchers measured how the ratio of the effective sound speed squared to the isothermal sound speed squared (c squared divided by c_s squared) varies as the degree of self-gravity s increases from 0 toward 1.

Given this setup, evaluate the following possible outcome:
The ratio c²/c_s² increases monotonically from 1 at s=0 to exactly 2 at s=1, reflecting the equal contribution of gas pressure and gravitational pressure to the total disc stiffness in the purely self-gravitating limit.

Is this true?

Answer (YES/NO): NO